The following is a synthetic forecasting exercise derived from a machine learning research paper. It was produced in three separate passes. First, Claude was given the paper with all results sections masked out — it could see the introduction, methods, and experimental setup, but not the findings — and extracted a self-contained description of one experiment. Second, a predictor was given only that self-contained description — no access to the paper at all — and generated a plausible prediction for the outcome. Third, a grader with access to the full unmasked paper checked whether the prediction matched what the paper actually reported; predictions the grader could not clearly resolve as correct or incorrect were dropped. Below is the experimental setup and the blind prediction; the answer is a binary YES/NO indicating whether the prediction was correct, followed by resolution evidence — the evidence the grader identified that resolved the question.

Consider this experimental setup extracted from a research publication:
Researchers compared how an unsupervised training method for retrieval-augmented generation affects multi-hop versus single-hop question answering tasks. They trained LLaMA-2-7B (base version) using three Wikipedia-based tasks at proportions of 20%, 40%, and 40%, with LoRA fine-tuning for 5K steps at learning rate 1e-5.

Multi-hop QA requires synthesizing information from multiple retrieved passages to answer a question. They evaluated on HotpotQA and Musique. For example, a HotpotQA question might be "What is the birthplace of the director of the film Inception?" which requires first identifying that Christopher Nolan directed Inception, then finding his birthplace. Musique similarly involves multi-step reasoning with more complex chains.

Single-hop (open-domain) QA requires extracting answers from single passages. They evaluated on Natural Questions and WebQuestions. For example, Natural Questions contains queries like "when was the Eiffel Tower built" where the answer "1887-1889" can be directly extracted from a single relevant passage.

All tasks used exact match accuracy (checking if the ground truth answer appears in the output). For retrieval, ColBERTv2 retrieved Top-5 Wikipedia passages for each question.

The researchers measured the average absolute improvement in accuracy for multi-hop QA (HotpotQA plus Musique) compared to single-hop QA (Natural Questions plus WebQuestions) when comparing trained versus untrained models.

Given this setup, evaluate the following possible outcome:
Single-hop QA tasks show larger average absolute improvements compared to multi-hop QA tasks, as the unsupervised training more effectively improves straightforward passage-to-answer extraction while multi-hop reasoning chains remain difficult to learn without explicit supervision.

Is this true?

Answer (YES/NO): NO